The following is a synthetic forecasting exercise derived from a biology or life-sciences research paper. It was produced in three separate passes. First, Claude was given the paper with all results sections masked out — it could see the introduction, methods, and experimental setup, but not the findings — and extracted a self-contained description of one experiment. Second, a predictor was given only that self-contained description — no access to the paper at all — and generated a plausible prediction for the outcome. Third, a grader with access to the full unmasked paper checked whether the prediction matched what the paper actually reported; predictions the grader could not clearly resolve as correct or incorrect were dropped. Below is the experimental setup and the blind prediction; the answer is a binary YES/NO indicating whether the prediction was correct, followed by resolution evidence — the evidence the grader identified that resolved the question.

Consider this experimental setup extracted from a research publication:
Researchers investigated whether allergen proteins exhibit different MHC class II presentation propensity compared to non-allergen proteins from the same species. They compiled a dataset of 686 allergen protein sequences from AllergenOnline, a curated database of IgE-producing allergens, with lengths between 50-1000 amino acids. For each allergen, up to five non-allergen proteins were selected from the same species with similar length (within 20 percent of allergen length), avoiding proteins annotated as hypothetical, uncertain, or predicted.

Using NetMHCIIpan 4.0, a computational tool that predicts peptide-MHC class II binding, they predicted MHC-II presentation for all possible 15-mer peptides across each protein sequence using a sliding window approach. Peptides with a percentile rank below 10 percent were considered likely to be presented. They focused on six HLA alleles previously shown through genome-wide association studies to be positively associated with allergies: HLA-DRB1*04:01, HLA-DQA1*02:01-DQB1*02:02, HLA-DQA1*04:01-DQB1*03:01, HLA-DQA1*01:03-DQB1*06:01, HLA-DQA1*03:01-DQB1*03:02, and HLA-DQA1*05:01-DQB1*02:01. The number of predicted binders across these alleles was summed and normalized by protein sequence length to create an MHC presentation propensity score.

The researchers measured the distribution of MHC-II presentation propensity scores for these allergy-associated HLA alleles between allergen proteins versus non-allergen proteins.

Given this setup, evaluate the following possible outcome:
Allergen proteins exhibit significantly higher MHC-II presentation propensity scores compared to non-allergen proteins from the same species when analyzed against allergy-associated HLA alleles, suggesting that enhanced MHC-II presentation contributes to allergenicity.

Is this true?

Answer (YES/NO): YES